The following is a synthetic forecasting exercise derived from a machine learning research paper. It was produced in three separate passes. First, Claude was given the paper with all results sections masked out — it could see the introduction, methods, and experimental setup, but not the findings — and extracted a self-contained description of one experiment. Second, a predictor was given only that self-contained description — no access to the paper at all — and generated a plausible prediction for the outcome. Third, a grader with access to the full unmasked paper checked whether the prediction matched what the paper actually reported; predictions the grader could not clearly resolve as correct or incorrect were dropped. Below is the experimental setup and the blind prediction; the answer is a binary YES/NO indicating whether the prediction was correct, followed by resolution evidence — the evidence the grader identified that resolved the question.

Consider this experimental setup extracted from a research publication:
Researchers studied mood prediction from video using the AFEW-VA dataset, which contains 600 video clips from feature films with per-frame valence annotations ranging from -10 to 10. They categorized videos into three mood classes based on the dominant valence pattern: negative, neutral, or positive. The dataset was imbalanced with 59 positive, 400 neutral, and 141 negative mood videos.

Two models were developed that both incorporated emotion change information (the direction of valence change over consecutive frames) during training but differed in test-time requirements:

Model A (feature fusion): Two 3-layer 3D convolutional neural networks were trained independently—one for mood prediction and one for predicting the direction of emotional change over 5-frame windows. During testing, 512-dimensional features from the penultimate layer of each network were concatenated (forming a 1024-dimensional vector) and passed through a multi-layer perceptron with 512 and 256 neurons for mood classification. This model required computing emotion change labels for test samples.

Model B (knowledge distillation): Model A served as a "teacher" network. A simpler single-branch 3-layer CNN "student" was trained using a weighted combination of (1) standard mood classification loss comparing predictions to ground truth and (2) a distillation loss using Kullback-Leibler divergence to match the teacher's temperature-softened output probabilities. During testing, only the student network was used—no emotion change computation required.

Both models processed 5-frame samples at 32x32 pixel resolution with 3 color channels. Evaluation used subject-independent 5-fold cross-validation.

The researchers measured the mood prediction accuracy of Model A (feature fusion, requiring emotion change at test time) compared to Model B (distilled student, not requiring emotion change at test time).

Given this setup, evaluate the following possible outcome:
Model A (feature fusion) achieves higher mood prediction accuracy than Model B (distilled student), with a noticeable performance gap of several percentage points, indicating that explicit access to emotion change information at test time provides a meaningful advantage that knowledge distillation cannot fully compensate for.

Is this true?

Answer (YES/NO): NO